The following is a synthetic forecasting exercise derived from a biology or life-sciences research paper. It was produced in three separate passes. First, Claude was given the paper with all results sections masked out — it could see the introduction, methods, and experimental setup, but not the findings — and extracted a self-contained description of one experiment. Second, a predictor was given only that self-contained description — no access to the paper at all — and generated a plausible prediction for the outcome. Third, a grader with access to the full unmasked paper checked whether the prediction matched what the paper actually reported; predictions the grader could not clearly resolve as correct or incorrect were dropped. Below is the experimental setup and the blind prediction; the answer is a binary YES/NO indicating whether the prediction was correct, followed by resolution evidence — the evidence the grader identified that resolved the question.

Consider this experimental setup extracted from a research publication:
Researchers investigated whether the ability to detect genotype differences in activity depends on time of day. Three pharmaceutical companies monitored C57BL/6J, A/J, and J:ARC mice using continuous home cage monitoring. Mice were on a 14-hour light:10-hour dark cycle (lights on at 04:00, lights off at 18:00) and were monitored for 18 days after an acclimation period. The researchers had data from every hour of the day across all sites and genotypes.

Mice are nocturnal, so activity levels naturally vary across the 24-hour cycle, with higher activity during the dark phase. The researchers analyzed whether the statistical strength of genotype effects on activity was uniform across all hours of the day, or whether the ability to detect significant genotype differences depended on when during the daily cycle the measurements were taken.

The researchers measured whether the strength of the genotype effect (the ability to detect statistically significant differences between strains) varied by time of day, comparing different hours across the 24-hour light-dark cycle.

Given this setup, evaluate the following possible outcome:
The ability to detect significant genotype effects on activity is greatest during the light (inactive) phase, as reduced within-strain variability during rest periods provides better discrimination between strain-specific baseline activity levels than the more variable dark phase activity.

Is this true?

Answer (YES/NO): NO